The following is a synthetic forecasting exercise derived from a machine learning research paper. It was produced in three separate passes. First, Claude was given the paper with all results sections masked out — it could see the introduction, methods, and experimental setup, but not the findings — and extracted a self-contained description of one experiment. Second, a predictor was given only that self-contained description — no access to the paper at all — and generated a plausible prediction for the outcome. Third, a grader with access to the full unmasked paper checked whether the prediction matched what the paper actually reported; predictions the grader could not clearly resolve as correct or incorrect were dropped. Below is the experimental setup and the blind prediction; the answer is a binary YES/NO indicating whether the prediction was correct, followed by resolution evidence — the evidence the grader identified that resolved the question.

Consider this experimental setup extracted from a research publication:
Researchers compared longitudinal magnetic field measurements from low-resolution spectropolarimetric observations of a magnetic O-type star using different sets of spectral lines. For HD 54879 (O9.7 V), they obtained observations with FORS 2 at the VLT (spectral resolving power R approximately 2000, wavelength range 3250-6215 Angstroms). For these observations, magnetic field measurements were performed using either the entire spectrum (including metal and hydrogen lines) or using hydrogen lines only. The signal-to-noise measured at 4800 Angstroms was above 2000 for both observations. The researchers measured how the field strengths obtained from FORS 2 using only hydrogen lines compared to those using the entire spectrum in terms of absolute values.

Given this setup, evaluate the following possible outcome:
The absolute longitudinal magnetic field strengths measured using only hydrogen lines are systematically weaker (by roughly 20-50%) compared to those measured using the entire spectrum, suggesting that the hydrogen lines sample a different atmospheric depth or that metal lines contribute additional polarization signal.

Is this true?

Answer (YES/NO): NO